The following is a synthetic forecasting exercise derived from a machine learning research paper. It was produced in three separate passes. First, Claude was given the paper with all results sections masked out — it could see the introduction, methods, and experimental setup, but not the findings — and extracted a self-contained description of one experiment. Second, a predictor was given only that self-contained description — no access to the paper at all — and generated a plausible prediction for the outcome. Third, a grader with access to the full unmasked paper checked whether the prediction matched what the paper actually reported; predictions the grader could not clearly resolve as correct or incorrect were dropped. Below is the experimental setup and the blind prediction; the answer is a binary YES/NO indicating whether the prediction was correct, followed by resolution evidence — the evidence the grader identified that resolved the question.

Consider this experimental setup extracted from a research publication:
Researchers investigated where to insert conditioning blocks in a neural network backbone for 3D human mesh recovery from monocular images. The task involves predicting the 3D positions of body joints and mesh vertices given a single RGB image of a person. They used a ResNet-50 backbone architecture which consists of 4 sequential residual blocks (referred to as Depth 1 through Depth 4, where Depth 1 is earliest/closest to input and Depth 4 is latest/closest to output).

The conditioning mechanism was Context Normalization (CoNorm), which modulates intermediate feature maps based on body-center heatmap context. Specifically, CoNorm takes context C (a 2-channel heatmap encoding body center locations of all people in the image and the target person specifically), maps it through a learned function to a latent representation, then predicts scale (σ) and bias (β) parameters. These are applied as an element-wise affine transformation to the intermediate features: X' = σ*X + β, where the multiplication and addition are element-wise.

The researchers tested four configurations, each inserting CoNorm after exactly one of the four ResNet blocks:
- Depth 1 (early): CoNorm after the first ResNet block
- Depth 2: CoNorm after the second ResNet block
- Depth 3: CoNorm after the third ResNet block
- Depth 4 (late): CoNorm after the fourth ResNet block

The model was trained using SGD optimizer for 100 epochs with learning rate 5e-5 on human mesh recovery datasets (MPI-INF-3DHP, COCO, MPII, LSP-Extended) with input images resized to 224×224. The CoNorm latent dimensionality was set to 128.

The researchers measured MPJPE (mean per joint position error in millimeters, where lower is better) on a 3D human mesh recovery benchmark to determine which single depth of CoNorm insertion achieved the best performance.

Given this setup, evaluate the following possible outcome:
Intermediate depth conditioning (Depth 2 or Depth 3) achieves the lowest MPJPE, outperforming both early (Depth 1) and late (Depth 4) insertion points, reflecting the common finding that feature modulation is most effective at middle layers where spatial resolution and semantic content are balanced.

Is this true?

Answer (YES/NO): YES